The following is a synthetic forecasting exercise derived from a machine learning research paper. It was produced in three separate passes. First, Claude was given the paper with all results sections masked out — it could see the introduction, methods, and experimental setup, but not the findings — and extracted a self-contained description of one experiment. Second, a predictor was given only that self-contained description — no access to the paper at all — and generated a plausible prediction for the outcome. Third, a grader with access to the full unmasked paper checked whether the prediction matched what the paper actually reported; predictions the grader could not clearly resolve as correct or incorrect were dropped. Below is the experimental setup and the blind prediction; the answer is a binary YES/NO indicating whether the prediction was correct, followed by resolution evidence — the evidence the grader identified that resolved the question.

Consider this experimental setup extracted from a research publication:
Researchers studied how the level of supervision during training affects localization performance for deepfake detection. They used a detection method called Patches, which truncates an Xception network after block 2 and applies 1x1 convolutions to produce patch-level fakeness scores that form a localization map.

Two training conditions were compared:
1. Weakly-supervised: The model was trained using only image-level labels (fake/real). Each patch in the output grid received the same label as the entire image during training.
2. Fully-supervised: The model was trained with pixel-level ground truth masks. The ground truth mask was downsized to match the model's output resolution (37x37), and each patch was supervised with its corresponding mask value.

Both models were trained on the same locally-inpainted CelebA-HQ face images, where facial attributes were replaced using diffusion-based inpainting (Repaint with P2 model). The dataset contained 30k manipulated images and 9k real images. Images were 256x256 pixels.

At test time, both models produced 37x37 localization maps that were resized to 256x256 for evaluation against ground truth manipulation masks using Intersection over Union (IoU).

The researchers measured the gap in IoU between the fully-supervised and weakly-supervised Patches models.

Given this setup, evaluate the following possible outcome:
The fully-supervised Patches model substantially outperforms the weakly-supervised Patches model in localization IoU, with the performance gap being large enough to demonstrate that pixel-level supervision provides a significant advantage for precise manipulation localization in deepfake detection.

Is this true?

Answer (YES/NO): YES